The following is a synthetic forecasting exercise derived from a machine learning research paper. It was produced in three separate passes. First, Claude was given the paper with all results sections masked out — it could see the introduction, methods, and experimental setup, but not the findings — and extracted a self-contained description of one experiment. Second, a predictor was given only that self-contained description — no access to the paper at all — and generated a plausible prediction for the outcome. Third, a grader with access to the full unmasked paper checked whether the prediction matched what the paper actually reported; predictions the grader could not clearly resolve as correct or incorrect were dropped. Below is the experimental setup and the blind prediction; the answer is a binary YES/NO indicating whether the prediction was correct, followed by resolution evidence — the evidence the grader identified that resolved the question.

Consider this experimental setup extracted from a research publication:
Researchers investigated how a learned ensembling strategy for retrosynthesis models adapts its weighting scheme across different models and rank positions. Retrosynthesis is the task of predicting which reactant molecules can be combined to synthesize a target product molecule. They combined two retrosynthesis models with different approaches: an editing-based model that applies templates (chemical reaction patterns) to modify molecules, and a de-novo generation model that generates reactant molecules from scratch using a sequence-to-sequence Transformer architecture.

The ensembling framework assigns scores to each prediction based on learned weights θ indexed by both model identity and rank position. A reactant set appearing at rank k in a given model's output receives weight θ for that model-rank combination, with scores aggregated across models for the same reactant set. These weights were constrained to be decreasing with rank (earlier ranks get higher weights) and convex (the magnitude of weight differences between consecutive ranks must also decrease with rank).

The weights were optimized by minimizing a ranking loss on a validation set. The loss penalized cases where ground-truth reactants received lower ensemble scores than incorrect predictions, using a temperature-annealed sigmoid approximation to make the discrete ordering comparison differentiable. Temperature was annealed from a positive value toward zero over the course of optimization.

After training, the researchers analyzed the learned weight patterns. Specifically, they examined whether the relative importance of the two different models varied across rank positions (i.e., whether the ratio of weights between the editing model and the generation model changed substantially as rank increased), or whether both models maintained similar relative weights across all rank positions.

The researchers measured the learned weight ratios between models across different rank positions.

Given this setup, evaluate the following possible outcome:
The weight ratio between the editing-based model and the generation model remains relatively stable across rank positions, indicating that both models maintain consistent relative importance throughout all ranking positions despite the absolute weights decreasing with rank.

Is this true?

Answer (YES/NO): NO